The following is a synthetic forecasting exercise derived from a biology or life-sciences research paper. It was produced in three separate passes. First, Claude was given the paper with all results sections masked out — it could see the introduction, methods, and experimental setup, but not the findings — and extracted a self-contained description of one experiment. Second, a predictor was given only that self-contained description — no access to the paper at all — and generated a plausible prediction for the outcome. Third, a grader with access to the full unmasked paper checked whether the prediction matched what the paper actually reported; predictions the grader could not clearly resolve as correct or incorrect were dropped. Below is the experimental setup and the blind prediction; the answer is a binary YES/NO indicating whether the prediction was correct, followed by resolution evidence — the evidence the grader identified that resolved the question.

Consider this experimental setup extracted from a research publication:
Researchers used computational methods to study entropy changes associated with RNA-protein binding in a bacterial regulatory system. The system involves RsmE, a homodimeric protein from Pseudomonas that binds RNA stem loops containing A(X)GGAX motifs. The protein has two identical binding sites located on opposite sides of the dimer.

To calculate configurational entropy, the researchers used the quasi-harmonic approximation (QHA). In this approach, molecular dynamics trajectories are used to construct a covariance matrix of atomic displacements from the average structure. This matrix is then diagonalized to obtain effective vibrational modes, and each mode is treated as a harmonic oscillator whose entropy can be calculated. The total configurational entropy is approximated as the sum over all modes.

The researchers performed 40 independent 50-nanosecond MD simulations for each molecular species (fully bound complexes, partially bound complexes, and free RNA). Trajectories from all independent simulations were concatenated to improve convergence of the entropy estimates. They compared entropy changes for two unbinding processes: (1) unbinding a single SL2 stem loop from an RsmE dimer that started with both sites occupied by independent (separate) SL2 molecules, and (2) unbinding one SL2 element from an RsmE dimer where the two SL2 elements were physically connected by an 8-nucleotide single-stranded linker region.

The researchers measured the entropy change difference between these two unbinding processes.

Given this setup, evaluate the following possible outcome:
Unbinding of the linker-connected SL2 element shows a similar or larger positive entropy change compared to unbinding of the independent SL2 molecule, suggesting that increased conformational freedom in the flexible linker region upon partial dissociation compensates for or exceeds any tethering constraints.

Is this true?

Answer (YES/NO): NO